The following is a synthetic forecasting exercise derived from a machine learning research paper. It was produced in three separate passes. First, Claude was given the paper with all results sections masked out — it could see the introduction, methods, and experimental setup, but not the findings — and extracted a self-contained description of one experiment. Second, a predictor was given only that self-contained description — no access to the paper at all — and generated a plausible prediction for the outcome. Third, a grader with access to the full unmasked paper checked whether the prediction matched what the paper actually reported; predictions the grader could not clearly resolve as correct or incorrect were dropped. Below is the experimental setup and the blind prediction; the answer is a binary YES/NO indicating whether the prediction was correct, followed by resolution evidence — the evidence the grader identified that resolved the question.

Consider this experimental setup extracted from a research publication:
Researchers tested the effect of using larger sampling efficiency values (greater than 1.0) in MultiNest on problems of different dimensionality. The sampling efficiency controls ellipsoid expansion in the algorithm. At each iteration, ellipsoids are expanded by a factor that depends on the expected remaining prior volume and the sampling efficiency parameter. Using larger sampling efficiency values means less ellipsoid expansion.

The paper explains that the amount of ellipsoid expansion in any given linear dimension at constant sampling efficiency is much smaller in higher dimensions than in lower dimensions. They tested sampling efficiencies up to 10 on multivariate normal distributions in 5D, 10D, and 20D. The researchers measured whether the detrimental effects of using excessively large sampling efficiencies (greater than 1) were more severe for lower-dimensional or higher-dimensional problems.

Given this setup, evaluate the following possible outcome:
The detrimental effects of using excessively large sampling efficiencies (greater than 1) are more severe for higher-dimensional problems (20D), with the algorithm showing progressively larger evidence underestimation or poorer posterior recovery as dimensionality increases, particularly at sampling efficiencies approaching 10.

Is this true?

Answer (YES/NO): NO